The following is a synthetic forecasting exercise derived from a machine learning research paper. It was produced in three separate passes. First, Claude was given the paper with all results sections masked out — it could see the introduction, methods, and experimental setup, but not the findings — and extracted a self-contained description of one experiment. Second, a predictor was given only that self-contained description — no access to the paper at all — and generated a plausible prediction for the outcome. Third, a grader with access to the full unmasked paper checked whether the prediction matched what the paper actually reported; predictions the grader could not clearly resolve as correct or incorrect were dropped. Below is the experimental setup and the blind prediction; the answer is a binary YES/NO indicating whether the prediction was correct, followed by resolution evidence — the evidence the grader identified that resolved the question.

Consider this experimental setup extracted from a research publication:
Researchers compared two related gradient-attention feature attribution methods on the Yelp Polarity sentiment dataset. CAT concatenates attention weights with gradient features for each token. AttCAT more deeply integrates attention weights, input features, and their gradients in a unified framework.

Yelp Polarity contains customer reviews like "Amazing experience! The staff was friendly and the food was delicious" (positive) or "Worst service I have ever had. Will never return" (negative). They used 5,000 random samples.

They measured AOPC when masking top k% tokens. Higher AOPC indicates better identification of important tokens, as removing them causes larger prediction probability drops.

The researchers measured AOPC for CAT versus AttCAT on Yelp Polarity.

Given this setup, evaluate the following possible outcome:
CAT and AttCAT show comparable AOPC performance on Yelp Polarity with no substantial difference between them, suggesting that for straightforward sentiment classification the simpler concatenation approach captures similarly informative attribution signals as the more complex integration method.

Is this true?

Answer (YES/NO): NO